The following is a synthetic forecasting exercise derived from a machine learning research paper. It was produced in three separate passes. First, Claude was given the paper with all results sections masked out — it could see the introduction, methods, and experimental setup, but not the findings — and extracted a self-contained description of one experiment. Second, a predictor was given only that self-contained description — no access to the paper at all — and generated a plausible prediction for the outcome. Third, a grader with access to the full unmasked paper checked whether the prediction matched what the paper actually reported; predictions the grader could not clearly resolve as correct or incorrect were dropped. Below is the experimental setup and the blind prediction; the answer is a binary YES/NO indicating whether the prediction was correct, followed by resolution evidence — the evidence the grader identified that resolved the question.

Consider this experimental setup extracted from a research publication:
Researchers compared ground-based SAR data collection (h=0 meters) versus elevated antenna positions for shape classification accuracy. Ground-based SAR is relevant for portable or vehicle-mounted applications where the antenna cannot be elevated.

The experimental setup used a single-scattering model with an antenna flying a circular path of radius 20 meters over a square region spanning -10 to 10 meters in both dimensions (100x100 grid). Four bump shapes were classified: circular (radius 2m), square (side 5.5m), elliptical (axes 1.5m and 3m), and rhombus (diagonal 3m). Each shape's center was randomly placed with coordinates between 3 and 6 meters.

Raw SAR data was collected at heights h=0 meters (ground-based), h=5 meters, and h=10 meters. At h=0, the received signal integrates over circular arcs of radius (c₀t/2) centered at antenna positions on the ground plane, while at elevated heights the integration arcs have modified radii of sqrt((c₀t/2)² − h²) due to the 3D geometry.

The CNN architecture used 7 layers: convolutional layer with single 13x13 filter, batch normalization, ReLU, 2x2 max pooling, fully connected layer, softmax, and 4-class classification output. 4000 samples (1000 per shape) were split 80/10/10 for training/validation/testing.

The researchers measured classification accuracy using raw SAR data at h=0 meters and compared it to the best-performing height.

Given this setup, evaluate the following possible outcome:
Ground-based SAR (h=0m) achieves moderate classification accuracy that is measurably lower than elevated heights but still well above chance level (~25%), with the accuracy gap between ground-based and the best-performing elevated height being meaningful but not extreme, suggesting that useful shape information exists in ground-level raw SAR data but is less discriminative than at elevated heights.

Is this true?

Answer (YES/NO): NO